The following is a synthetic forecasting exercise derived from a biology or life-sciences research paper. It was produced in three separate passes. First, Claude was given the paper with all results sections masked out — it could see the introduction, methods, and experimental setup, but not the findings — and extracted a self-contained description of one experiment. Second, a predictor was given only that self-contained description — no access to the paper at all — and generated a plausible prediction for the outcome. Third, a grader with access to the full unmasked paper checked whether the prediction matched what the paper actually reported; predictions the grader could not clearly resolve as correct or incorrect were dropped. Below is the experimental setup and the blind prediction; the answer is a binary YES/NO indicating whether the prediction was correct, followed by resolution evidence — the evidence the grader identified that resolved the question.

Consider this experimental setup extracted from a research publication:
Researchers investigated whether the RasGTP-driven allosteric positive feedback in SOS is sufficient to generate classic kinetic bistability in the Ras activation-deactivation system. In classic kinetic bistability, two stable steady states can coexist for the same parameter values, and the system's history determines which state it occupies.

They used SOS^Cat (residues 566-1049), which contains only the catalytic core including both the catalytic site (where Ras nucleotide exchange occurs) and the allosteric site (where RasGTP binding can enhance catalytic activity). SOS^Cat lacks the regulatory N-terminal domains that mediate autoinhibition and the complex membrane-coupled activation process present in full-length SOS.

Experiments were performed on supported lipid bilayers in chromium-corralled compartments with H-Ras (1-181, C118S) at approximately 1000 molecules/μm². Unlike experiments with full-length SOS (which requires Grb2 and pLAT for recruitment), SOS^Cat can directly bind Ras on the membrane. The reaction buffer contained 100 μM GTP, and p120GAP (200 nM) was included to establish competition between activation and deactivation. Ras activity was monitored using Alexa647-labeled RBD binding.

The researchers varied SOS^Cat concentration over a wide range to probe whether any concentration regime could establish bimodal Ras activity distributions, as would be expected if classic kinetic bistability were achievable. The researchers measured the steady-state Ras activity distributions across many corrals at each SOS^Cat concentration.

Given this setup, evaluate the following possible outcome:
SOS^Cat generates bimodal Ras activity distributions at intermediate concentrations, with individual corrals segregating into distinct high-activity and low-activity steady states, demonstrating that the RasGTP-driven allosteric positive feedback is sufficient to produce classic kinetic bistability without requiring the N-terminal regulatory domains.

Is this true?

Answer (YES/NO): NO